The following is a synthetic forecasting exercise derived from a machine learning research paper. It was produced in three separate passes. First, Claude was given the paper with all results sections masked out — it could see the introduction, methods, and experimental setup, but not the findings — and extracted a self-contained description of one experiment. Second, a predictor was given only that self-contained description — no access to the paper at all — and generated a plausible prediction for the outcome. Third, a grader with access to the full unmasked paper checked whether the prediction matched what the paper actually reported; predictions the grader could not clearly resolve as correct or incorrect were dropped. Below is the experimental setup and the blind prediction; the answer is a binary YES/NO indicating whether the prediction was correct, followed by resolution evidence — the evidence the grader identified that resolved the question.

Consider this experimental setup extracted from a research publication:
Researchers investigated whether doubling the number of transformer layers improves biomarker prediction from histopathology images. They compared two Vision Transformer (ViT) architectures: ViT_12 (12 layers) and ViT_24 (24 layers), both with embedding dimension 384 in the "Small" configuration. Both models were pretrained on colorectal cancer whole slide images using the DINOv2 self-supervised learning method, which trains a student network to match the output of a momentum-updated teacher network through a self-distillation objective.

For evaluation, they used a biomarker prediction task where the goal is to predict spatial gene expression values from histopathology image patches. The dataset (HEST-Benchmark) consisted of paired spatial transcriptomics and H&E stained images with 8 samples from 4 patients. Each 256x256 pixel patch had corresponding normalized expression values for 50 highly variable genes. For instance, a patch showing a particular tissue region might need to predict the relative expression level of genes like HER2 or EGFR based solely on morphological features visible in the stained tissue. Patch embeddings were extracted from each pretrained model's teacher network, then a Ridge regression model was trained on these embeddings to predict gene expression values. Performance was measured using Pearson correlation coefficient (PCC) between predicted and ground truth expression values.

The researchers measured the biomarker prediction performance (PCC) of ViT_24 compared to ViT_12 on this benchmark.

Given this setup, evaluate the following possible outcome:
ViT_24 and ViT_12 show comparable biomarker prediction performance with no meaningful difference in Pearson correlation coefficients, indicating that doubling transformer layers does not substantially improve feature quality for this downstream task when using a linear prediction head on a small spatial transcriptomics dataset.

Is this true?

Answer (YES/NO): NO